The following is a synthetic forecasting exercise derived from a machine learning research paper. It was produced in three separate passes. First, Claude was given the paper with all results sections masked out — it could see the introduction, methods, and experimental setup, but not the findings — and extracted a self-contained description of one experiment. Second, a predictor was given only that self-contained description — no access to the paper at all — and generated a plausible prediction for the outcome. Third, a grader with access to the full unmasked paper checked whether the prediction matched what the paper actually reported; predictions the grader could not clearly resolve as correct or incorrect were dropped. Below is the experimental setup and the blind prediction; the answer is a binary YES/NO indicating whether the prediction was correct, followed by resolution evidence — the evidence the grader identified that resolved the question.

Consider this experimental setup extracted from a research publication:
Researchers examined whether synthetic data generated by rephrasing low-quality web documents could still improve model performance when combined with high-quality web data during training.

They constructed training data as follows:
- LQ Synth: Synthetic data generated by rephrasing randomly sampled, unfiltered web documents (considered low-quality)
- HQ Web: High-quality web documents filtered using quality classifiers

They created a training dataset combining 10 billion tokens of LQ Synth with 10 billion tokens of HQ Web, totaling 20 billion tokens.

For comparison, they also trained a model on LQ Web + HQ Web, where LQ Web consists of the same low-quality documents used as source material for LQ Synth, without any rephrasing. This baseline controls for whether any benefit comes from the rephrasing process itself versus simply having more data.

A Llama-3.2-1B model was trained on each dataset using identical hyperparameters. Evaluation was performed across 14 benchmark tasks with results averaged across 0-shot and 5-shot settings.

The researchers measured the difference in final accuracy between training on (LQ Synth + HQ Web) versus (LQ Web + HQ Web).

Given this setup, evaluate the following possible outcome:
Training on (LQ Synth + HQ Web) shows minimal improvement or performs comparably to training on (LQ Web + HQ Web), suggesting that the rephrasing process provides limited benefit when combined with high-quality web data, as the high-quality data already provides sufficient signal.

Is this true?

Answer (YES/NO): NO